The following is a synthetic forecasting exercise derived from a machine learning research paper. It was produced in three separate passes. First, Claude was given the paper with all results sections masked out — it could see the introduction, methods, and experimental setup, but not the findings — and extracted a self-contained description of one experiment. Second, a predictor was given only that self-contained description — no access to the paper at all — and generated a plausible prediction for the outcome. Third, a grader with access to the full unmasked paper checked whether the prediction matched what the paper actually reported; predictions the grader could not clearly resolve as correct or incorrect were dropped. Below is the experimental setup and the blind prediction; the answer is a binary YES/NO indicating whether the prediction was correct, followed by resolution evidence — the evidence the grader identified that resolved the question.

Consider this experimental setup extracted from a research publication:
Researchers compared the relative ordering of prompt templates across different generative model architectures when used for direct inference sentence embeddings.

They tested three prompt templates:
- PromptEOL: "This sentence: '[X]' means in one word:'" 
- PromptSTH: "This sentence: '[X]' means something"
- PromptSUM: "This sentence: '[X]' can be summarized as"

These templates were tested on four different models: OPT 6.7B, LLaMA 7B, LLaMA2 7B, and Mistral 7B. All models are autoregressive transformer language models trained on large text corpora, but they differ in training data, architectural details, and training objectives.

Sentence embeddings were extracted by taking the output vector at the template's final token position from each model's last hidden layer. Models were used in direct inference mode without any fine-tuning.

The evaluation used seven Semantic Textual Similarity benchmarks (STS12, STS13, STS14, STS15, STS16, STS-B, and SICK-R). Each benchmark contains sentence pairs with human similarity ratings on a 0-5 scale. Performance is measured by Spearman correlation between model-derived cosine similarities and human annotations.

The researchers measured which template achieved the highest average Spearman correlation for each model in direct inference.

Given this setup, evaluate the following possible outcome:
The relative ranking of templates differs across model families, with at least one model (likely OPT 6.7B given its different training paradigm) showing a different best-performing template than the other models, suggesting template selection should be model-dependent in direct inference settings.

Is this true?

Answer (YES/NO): NO